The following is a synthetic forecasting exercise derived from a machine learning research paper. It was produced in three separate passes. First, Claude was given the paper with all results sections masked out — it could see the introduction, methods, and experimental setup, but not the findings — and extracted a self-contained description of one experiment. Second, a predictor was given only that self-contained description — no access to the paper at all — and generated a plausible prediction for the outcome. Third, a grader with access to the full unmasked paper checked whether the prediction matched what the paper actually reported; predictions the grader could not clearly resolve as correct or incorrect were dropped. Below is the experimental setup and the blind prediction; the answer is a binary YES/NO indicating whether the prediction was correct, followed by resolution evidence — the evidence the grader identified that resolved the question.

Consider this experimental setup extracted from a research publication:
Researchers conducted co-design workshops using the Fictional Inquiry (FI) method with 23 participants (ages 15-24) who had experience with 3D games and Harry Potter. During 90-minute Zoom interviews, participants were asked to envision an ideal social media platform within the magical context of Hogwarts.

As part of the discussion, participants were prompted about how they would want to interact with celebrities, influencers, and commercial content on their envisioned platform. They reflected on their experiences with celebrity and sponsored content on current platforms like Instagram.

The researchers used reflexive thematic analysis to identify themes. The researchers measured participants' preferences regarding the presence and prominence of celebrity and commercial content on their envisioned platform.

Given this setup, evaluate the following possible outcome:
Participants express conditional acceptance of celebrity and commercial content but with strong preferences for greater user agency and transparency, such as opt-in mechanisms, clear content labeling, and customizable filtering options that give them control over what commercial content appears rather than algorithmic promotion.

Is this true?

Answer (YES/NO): NO